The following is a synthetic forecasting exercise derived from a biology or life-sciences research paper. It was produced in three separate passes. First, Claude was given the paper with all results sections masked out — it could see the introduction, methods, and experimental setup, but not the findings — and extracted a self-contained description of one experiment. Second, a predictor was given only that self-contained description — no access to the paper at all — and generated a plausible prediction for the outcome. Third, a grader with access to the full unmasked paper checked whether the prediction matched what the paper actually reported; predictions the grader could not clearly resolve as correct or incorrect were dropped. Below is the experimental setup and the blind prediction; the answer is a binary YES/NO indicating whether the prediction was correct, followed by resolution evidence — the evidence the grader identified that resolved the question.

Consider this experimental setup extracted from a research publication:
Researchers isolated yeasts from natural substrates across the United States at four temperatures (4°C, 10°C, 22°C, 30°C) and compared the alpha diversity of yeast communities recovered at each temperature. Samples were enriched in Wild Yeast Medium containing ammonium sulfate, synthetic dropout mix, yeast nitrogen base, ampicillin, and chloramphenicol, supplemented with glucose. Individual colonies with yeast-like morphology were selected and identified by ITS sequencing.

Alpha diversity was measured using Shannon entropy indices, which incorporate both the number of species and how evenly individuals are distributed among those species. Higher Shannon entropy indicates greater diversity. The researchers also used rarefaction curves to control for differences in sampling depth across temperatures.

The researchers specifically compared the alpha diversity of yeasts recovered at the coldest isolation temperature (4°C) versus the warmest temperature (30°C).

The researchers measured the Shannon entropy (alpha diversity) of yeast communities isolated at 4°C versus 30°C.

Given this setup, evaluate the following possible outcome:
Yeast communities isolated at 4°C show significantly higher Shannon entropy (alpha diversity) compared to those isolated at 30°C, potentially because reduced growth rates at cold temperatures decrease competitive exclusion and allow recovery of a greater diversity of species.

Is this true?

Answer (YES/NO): NO